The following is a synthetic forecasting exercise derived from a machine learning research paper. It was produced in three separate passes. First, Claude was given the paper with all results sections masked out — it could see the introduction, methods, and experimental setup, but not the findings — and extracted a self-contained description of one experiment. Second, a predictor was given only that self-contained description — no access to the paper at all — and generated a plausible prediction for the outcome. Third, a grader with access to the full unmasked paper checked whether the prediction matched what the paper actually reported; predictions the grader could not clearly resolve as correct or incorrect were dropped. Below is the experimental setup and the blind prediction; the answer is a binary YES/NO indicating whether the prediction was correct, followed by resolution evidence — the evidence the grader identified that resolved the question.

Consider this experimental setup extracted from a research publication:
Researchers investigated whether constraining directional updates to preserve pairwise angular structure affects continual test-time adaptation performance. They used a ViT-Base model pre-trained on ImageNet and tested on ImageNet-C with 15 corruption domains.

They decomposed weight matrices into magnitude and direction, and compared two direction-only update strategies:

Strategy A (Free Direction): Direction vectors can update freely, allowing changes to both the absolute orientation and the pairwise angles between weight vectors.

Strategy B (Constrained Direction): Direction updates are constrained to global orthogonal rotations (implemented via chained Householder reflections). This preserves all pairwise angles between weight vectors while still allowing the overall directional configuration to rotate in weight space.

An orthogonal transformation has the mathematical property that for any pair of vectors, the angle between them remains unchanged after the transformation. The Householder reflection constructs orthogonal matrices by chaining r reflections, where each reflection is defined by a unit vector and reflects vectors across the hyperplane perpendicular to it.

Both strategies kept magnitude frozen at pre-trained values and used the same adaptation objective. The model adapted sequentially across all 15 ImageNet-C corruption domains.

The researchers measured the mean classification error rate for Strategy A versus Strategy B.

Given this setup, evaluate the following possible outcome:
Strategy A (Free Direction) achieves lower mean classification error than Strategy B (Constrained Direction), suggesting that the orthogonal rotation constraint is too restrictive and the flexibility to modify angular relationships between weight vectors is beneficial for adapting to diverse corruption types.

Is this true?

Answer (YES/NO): NO